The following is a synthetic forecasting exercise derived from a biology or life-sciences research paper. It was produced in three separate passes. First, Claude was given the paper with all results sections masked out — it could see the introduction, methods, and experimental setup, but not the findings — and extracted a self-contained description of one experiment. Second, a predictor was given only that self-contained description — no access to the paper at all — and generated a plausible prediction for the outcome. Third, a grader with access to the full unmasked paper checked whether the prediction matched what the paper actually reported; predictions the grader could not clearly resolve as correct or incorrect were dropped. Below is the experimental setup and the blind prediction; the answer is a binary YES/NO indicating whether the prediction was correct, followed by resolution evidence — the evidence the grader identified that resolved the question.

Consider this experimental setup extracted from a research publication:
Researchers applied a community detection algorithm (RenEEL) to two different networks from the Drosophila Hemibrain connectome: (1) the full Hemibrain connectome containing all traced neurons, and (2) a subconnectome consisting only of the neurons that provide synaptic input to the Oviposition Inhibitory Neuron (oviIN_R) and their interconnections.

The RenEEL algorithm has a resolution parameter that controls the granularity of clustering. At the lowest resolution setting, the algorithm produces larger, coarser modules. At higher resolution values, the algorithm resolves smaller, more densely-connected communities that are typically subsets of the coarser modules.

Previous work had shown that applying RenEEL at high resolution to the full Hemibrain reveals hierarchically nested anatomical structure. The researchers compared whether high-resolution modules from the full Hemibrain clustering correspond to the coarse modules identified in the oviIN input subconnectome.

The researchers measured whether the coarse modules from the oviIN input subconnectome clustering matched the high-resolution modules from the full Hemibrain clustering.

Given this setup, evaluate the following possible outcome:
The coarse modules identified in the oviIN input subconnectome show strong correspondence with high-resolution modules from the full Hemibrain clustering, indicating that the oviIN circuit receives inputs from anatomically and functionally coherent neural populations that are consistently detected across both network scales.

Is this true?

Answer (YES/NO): NO